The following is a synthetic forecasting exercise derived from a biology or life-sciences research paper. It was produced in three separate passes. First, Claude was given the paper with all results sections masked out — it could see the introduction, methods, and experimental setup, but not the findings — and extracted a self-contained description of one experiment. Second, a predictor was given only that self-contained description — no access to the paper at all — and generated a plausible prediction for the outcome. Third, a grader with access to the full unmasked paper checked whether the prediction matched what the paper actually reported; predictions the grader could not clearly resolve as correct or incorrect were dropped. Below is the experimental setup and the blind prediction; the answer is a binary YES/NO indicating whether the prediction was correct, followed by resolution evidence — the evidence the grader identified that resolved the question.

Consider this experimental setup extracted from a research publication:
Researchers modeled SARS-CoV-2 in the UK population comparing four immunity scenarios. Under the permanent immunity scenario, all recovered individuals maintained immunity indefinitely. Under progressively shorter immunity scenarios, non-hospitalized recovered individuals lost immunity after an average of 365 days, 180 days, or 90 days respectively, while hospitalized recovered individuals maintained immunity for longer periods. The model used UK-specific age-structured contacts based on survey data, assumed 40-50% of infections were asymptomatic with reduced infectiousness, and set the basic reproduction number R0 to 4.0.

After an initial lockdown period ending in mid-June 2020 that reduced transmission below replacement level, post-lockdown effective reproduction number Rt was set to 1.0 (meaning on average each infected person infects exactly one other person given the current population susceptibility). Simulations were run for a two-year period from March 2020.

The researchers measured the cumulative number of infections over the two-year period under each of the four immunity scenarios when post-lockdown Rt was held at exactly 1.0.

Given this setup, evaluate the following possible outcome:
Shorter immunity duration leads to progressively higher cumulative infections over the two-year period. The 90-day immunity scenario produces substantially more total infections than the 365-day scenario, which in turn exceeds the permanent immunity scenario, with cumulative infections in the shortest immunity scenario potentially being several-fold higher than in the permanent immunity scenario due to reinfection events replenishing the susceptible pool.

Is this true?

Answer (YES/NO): YES